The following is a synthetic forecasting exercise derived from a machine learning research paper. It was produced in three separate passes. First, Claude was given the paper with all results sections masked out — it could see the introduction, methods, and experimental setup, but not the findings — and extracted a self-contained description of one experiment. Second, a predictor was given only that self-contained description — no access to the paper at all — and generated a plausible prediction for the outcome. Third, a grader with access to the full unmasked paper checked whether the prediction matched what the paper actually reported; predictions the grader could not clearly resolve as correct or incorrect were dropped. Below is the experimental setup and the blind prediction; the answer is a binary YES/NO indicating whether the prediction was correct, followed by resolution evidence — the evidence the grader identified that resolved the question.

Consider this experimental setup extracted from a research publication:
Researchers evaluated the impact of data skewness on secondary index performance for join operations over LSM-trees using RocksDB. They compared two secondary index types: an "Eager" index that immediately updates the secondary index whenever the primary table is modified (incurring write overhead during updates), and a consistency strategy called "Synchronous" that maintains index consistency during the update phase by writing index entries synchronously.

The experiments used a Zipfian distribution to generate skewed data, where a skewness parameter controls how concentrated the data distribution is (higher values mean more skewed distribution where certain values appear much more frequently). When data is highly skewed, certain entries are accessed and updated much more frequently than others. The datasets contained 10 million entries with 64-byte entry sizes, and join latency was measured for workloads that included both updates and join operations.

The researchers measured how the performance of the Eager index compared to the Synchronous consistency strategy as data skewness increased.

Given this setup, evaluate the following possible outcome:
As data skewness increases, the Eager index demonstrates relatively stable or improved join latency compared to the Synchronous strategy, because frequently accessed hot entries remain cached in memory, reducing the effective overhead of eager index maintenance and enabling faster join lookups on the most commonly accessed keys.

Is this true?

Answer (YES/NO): NO